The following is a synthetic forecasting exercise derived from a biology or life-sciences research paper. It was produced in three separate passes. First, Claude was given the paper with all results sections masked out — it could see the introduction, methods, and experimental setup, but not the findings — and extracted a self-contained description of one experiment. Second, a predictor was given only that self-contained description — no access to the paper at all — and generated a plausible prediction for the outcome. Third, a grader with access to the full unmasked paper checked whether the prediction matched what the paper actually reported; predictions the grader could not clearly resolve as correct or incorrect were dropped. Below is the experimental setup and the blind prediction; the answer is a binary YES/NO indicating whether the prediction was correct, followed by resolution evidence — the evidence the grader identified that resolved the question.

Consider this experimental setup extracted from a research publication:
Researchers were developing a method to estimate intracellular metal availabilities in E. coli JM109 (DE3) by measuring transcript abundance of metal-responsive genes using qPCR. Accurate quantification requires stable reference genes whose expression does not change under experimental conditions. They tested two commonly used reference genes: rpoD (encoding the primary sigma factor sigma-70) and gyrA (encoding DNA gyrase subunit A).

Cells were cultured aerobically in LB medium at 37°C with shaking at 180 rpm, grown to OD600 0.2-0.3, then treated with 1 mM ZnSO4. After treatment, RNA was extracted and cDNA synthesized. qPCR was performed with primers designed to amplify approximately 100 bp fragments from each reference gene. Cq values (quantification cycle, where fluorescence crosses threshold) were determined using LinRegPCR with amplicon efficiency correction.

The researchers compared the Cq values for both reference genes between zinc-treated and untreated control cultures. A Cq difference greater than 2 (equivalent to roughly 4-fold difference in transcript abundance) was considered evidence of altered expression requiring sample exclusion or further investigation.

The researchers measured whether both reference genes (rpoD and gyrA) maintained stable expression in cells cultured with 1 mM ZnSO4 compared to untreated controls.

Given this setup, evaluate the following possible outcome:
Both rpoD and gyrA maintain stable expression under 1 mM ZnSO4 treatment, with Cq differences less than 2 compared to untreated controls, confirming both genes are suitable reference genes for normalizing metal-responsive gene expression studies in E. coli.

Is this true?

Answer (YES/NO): NO